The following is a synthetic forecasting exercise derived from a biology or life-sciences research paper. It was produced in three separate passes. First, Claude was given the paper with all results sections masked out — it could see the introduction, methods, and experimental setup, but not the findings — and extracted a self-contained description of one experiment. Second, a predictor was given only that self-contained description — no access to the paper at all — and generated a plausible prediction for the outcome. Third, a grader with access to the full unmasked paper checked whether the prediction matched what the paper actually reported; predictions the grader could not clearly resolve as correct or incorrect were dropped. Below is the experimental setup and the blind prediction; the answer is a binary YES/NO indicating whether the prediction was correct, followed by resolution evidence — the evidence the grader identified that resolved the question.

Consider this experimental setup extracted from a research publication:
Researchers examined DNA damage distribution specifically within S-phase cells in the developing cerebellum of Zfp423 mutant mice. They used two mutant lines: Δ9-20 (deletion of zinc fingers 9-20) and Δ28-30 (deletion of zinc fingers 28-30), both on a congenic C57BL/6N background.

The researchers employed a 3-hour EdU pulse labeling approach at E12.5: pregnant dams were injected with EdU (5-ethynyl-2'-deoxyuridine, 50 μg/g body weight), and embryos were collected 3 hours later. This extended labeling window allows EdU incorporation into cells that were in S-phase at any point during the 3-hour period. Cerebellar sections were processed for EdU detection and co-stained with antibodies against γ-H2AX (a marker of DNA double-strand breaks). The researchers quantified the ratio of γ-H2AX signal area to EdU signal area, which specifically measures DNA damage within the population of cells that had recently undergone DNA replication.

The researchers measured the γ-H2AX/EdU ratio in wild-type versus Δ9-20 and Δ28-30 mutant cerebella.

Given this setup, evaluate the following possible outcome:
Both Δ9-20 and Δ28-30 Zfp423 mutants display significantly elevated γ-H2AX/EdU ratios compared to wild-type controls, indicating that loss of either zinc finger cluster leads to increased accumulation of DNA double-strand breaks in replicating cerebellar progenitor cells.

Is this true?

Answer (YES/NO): YES